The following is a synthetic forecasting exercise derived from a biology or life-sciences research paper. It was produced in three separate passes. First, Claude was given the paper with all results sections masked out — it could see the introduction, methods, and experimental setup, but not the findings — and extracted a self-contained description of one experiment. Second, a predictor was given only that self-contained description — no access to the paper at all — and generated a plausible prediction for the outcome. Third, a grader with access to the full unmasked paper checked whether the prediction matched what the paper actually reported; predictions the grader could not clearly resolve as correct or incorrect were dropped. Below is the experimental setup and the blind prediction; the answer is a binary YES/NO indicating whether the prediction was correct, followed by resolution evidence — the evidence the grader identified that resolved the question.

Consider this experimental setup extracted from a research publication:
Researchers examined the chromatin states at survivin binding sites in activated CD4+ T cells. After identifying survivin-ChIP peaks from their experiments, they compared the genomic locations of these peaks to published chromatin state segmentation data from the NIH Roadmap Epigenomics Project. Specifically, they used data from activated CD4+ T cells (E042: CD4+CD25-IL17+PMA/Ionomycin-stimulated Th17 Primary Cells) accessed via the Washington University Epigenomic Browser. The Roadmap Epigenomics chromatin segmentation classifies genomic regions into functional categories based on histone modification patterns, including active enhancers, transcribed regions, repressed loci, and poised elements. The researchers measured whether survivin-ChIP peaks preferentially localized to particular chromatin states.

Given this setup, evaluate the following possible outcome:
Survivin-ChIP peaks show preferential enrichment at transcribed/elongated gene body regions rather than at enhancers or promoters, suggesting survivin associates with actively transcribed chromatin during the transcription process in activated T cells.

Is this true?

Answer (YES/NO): NO